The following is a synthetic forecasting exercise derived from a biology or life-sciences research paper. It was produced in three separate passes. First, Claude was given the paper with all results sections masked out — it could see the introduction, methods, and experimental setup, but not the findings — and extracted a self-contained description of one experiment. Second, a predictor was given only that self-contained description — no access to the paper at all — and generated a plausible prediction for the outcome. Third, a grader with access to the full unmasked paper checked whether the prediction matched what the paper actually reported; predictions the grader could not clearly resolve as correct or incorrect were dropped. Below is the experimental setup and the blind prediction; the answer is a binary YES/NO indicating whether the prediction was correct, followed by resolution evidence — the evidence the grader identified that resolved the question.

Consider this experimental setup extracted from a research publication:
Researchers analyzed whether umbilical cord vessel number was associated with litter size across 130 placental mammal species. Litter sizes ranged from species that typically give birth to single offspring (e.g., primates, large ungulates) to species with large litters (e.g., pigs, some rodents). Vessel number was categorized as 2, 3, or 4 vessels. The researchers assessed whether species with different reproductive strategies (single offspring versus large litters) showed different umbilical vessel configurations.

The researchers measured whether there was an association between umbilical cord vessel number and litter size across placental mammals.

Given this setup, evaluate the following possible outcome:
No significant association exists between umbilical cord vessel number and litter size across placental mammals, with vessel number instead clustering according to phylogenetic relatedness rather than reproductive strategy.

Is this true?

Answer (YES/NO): NO